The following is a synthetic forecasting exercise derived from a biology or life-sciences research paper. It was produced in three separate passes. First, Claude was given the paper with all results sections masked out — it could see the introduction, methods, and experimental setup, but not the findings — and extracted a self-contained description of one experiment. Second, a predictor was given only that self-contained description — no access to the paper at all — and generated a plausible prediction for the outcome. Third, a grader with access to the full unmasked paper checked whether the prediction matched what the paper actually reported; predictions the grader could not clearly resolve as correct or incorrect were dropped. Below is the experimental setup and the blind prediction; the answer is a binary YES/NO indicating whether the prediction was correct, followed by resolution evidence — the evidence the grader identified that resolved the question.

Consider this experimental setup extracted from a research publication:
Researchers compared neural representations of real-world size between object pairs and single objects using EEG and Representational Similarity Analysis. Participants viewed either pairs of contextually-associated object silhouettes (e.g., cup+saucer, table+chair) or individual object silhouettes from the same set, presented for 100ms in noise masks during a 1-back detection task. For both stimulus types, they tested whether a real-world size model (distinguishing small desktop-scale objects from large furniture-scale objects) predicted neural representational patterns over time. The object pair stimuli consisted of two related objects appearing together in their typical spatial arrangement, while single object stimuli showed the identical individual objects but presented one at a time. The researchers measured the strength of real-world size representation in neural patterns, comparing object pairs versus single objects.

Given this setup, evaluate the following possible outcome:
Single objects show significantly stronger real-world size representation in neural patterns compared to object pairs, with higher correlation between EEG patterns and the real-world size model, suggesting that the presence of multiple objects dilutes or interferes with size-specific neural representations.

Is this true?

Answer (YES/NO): NO